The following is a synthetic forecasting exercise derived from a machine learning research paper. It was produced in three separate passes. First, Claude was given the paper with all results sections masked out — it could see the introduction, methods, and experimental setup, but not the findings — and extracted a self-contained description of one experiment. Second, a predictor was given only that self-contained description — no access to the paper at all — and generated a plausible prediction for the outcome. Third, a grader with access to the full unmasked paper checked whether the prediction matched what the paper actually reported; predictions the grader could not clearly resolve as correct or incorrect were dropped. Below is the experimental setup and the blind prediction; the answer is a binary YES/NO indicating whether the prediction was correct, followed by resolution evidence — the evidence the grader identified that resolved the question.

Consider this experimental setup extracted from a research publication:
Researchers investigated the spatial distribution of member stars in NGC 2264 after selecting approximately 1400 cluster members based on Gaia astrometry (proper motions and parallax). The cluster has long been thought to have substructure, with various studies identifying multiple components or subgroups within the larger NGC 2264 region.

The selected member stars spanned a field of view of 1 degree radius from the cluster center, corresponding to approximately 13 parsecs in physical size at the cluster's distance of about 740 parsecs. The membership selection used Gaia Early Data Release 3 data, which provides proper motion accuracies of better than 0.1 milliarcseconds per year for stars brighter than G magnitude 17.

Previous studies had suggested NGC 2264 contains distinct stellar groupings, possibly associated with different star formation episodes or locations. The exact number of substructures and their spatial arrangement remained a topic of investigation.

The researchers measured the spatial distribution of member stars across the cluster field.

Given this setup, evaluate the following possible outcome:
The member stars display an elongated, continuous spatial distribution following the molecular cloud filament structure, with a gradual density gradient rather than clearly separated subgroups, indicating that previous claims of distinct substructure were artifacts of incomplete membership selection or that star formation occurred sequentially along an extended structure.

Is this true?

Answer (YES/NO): NO